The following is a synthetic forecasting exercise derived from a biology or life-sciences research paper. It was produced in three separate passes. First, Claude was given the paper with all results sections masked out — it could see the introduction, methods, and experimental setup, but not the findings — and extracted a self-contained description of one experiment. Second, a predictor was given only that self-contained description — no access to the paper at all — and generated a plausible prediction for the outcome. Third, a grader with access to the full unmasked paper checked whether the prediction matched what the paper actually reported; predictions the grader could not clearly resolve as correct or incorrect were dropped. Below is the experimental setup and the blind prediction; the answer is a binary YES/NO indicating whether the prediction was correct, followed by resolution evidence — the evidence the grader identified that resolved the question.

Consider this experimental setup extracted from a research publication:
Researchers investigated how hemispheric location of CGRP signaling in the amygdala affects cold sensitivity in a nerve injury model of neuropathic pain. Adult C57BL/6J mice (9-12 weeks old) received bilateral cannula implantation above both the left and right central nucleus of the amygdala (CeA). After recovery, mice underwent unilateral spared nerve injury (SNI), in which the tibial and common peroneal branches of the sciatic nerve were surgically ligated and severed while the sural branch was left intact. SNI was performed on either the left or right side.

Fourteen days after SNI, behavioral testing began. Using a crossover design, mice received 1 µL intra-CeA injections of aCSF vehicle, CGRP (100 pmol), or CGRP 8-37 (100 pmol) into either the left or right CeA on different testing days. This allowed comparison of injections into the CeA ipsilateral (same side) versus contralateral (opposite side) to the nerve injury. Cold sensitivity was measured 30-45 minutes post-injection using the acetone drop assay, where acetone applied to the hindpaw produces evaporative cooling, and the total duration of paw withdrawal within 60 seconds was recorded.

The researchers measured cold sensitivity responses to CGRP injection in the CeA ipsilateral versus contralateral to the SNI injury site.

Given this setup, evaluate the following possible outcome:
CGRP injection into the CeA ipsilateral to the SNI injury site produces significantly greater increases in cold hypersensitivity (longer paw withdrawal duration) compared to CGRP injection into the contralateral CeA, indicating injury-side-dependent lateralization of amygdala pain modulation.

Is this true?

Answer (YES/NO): NO